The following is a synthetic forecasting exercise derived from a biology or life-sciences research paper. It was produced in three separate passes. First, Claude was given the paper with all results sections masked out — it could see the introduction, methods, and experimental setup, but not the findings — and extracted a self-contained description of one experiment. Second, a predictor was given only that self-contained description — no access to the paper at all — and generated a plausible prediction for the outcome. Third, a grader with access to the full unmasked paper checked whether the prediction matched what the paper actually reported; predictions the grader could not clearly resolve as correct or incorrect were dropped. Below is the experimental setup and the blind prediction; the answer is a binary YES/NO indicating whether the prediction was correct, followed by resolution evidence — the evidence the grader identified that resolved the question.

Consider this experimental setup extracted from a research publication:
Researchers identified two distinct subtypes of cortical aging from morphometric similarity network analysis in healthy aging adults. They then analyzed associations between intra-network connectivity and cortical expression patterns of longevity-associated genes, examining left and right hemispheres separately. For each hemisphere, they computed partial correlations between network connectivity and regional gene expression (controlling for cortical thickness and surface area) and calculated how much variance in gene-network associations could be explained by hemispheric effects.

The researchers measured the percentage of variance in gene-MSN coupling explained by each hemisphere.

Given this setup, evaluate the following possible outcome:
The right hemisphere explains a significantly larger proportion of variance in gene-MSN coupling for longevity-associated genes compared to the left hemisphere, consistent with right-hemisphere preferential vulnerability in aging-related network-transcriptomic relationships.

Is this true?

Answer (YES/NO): NO